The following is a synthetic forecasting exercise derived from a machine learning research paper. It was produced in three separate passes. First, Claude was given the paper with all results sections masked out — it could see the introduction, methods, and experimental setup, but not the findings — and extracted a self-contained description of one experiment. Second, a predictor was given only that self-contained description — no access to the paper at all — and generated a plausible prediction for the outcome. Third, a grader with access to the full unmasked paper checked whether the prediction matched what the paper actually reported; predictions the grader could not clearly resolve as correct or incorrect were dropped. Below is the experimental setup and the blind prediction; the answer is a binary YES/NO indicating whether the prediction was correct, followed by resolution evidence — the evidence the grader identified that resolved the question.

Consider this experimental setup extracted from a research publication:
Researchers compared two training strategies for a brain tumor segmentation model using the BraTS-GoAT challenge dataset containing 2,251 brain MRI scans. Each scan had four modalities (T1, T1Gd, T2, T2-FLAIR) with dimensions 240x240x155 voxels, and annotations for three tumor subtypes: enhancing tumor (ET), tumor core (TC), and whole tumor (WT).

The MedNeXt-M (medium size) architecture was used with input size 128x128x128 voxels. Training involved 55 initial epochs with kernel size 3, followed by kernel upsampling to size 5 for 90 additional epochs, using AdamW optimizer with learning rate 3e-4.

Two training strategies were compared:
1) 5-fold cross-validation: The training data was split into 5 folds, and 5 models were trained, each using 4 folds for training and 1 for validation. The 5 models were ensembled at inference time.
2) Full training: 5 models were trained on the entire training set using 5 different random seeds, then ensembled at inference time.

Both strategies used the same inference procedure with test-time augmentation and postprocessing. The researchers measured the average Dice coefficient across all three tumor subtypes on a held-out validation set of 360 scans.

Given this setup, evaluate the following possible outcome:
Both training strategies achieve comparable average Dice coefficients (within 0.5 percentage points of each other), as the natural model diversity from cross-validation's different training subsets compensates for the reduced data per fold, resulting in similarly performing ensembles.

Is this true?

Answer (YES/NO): YES